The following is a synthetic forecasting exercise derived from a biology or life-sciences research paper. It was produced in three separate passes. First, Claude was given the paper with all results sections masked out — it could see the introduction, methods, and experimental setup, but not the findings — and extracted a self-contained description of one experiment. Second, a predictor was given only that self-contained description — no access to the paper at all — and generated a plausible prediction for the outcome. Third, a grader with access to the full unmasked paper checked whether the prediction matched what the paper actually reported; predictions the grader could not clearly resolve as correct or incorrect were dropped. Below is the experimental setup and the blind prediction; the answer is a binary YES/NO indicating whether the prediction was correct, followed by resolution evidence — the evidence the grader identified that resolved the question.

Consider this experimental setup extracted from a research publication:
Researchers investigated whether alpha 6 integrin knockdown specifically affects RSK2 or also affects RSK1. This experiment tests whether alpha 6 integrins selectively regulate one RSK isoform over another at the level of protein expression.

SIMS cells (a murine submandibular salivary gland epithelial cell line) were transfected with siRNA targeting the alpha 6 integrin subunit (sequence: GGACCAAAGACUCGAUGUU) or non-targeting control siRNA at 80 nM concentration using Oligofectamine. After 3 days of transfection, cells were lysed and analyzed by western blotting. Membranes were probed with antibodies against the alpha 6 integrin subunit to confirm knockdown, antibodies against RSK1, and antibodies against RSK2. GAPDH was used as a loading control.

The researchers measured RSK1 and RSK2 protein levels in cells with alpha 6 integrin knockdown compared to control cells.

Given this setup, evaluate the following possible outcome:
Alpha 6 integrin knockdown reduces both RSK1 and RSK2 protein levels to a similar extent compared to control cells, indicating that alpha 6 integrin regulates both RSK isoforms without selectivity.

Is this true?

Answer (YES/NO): NO